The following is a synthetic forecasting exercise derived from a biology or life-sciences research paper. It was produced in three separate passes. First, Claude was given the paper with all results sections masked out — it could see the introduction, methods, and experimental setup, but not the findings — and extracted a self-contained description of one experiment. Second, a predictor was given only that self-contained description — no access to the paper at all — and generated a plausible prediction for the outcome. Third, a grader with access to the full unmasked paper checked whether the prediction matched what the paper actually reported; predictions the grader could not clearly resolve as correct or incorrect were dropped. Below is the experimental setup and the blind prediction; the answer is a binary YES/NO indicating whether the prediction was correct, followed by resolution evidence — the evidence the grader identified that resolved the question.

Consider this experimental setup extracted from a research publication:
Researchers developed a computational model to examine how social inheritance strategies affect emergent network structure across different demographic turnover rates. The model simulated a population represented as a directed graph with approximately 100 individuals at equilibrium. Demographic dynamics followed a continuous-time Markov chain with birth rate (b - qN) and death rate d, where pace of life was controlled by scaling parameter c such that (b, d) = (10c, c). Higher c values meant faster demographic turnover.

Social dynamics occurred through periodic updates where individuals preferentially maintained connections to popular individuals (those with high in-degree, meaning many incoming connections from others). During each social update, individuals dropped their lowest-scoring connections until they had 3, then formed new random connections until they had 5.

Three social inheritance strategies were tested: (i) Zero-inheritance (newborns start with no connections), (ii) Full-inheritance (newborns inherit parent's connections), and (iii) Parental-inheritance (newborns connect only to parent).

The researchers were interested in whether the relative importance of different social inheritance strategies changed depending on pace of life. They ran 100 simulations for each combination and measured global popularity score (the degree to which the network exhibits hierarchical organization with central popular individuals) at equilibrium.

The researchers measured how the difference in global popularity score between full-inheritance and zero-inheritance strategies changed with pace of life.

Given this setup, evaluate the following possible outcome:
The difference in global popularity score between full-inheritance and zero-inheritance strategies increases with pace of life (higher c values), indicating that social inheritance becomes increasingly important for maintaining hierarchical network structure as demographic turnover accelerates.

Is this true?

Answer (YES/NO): YES